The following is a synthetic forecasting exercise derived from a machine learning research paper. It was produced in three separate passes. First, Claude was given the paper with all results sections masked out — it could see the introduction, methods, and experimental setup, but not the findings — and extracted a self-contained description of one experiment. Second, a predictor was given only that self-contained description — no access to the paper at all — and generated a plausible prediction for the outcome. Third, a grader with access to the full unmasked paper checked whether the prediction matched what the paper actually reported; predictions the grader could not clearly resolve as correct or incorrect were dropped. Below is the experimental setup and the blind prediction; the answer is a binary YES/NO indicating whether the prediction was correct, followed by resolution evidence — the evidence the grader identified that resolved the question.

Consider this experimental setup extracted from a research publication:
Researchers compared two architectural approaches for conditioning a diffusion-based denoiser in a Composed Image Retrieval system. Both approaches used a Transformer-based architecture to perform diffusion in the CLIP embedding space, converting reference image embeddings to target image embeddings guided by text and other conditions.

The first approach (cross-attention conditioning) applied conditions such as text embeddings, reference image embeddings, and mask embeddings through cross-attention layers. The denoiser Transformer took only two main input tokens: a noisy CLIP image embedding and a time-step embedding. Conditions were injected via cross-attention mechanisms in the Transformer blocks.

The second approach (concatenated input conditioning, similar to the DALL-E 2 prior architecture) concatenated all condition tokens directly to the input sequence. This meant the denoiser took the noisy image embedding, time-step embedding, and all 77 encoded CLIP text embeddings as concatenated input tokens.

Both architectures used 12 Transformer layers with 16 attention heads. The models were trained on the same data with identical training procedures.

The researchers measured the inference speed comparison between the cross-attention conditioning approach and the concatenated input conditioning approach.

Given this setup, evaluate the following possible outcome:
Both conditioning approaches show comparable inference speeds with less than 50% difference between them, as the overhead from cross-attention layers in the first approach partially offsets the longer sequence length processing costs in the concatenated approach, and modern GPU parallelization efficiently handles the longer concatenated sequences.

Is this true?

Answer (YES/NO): NO